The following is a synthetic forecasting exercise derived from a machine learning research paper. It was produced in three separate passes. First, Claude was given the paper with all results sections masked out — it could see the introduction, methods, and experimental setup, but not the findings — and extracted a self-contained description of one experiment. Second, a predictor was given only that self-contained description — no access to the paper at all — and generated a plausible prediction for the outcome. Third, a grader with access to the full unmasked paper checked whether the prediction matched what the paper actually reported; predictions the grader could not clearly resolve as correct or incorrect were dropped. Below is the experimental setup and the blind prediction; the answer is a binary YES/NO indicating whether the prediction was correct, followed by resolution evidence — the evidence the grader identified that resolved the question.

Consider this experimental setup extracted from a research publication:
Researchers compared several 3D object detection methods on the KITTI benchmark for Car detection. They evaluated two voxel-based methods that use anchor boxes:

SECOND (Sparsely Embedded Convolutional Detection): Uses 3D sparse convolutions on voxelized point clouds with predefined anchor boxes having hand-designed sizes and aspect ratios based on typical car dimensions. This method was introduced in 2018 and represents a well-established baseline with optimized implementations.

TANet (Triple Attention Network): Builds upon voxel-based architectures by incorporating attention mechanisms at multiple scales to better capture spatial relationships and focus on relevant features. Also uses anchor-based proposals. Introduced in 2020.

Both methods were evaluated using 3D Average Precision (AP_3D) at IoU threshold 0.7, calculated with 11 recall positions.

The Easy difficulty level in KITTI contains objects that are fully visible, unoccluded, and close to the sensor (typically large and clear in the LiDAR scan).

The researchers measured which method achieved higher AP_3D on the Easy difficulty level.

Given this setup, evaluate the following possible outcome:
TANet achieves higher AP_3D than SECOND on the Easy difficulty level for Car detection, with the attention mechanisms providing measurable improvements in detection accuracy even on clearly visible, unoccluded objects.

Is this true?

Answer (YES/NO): YES